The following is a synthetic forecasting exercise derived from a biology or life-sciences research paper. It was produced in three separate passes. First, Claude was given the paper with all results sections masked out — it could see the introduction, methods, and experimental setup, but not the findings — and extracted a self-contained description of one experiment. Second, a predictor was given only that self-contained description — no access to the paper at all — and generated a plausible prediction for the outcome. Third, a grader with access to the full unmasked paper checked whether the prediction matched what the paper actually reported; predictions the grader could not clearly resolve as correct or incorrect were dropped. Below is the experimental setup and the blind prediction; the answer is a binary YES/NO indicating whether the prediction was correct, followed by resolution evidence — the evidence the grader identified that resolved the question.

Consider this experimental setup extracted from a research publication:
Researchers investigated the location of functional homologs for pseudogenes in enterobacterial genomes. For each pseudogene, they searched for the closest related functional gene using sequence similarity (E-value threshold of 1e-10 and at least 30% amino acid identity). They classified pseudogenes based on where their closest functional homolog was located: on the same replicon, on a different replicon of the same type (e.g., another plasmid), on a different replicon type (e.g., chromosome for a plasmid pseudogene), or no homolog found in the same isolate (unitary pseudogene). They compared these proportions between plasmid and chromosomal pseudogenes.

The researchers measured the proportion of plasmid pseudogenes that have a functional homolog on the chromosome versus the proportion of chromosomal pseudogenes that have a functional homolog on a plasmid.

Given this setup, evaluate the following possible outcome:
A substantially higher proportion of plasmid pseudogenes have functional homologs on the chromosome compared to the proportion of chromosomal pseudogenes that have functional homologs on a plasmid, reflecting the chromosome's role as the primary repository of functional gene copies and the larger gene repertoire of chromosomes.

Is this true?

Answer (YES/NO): YES